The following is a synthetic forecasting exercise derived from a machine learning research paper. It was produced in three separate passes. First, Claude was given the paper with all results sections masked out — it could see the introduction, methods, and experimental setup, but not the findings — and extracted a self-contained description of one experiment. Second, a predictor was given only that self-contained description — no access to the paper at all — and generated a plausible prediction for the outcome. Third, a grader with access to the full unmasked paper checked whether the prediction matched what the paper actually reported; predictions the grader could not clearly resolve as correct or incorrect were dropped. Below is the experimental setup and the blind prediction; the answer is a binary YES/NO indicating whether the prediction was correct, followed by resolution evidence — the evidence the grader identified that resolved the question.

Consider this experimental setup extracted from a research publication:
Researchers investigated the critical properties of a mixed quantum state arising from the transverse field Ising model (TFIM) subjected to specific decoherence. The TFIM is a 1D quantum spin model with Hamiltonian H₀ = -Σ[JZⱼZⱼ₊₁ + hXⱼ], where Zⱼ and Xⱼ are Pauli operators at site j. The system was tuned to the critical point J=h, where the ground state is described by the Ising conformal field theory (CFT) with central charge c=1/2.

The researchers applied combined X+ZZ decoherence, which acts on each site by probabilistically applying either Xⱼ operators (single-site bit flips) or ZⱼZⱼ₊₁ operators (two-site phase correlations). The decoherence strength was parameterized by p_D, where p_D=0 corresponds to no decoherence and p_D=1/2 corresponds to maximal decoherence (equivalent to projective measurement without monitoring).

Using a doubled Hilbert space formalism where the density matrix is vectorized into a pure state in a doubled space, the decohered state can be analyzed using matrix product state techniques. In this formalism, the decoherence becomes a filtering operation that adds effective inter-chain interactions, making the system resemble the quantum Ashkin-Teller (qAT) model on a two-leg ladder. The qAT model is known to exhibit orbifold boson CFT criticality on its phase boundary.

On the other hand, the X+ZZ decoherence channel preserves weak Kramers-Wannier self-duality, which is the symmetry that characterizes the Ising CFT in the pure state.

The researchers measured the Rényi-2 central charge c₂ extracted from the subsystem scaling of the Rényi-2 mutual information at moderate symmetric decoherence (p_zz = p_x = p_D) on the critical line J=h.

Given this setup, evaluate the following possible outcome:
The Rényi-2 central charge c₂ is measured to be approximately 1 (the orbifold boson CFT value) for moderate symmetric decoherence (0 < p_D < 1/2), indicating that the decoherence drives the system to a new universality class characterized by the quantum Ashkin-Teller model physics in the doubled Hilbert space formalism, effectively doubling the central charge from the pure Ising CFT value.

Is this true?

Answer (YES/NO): NO